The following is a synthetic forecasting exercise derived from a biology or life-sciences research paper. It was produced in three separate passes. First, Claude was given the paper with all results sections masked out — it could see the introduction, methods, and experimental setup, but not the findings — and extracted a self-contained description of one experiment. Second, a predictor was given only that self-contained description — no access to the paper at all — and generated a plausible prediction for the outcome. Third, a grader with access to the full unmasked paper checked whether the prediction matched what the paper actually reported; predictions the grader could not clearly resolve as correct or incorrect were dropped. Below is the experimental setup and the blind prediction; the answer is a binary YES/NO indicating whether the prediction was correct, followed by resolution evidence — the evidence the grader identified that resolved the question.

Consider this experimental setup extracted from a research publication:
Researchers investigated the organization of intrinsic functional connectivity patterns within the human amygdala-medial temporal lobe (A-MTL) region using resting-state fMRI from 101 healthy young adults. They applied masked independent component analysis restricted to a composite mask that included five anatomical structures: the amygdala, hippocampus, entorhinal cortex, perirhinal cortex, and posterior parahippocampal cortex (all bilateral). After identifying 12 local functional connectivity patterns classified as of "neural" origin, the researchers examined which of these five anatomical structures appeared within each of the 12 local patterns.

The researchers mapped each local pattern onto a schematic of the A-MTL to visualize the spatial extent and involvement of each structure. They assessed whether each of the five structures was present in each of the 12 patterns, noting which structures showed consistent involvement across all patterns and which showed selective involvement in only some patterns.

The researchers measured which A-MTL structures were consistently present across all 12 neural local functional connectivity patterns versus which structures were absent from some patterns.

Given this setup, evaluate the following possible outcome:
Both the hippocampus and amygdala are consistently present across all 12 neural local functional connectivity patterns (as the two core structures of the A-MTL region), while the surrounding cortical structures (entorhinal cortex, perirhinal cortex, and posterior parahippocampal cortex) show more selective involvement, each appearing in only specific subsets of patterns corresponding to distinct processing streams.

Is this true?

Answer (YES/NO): NO